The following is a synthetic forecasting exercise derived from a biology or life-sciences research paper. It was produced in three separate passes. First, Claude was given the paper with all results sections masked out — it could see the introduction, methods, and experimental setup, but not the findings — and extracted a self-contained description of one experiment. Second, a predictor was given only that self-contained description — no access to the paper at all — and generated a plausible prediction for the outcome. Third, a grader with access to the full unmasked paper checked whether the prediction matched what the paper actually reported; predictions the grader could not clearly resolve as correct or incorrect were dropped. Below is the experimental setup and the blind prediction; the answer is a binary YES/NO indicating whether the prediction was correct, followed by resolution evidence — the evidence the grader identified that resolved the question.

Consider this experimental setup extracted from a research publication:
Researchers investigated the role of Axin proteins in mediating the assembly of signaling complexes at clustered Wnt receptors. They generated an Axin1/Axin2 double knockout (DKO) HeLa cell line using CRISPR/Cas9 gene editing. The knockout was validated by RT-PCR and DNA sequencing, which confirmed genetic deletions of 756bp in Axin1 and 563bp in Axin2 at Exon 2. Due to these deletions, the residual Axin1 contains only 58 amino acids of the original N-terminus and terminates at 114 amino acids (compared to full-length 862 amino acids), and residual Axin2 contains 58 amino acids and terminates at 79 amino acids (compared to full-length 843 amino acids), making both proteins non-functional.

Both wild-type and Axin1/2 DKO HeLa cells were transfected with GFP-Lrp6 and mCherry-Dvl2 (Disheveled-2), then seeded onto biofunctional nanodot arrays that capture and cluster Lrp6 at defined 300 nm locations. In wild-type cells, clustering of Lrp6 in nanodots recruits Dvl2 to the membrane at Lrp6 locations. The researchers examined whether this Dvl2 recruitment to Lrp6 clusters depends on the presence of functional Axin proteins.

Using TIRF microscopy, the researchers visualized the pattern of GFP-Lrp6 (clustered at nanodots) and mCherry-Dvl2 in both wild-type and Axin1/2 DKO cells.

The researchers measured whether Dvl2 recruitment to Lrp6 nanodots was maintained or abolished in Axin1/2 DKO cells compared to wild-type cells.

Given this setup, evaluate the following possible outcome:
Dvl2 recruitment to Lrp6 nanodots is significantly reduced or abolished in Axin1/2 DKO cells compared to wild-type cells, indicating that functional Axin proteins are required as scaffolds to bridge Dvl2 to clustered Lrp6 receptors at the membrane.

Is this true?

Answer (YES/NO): YES